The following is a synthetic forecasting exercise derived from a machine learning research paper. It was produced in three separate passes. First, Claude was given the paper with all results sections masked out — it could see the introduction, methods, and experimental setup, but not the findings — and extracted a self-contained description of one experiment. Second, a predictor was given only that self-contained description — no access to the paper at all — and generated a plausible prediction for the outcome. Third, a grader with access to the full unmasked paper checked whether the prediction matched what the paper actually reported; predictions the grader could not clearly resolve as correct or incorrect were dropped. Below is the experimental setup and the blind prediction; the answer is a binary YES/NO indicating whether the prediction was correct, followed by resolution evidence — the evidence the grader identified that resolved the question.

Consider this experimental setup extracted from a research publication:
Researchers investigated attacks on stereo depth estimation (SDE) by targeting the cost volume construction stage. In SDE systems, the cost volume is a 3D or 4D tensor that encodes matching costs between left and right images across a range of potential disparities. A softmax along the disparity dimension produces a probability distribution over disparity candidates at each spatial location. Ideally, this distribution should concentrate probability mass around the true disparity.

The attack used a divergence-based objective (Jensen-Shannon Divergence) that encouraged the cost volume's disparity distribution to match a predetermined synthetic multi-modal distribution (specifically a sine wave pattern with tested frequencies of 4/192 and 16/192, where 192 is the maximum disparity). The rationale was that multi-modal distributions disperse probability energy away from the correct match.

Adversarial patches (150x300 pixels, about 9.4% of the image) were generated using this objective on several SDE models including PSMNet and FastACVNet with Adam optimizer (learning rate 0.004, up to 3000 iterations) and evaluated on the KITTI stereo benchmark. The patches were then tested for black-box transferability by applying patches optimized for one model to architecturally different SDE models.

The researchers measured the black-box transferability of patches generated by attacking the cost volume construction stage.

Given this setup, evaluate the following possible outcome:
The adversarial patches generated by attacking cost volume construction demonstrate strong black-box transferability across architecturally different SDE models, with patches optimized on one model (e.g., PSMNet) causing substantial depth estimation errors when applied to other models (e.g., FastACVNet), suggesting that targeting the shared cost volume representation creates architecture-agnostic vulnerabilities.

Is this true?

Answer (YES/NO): NO